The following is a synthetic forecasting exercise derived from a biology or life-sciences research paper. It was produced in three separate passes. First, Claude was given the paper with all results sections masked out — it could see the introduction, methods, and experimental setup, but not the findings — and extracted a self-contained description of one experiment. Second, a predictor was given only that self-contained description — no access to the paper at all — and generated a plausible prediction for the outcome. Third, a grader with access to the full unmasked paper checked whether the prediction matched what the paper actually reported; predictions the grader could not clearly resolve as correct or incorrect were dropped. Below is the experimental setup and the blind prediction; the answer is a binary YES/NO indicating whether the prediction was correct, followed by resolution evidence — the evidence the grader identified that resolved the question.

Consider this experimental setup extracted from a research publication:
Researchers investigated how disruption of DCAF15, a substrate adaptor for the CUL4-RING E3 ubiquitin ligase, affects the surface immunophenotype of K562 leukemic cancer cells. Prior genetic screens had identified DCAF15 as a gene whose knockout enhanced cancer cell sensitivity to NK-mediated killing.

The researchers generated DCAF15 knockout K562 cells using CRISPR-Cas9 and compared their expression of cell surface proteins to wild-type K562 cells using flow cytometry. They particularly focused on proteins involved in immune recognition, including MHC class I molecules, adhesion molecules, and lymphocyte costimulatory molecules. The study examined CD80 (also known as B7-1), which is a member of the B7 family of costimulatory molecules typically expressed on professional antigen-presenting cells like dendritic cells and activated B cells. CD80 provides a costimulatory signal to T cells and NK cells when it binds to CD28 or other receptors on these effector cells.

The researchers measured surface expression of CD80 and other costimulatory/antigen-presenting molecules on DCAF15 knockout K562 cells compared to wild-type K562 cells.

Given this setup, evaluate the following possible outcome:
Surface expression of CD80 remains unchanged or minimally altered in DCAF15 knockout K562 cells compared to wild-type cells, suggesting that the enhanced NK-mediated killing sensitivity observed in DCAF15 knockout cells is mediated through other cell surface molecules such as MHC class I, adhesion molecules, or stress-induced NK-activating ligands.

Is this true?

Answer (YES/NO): NO